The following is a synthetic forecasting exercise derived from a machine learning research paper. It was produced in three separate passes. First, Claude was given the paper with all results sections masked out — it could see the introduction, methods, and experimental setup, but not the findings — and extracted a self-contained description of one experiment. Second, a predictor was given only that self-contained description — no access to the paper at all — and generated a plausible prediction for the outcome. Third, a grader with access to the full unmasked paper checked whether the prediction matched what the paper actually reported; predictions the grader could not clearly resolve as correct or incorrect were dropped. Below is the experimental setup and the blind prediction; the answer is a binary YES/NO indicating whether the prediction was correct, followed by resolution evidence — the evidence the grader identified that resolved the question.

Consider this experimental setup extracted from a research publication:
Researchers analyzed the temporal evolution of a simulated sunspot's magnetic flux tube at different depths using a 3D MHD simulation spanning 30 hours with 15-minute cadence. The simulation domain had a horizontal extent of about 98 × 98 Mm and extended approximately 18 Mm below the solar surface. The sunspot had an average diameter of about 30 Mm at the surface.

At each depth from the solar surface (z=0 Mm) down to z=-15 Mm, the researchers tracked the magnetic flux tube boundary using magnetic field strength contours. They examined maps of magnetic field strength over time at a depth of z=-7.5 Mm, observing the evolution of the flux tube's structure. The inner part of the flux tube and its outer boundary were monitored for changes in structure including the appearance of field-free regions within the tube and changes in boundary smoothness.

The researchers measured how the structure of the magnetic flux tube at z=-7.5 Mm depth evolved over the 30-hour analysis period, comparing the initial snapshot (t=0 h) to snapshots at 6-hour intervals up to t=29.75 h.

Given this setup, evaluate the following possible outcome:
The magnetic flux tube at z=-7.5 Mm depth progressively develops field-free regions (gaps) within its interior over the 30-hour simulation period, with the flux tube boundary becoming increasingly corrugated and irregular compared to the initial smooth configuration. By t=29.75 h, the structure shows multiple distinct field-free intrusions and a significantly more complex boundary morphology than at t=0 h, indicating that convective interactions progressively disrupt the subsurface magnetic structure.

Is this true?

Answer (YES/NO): YES